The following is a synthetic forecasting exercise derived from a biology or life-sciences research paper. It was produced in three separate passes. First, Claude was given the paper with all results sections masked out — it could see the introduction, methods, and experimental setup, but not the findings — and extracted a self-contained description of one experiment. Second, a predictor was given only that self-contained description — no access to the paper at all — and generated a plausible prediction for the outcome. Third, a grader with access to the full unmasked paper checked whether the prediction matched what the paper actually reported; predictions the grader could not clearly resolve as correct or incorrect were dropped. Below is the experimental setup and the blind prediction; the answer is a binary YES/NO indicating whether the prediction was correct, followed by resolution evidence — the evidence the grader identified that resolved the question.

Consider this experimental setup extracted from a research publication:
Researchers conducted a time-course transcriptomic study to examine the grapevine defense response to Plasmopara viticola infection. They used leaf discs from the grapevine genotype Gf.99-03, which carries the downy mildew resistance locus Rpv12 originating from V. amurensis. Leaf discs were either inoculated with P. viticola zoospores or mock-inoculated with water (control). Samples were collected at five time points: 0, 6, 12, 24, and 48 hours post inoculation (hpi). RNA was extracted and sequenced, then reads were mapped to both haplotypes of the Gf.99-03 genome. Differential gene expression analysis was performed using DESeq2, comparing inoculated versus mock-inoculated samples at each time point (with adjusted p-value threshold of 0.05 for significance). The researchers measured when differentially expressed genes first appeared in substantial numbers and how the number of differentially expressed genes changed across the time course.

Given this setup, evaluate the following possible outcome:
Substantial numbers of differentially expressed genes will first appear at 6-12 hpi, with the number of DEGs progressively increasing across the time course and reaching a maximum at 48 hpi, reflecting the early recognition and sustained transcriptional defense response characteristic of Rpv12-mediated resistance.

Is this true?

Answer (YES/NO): NO